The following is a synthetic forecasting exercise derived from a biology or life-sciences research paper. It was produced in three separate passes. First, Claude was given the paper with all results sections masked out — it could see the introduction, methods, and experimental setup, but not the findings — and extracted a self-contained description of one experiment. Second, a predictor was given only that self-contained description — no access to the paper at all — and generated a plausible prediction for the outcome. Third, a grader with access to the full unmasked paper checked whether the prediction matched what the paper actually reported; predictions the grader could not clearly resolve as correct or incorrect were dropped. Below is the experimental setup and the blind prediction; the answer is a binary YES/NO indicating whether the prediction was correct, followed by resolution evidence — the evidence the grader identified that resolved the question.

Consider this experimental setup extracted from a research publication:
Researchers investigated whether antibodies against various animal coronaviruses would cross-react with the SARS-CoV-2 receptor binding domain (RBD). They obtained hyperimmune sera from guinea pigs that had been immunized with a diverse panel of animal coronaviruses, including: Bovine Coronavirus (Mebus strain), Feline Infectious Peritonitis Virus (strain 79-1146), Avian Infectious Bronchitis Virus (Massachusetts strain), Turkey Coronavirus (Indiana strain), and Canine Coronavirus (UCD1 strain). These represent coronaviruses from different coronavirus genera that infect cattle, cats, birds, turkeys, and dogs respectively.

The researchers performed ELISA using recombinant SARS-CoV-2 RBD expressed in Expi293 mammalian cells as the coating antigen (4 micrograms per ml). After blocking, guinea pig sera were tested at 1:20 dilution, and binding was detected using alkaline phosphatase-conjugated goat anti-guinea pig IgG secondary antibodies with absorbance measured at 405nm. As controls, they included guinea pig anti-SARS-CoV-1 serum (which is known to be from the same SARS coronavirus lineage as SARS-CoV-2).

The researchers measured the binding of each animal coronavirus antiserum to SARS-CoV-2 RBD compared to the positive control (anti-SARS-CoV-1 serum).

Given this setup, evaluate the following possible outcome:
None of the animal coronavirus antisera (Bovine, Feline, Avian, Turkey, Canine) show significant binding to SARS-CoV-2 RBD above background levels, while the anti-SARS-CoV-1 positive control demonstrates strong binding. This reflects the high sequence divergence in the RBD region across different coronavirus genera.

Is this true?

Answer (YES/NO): YES